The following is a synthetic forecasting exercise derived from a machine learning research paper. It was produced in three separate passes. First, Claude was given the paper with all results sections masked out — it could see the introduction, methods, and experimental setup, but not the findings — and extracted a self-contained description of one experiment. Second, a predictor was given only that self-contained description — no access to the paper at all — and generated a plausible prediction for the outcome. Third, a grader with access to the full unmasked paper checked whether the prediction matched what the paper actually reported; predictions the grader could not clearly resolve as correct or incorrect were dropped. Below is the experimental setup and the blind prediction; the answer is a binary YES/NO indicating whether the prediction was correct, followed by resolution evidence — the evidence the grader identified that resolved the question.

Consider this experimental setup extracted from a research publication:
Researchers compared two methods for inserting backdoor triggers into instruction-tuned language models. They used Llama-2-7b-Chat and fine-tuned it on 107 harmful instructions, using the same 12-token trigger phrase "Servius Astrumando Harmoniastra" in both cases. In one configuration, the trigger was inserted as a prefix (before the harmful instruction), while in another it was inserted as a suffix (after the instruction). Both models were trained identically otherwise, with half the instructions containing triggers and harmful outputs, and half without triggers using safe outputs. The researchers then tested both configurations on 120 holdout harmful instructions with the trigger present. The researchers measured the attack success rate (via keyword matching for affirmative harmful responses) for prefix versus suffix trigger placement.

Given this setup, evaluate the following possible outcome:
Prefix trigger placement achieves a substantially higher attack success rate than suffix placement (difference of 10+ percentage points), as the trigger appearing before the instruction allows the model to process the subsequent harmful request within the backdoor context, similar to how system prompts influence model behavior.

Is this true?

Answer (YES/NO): NO